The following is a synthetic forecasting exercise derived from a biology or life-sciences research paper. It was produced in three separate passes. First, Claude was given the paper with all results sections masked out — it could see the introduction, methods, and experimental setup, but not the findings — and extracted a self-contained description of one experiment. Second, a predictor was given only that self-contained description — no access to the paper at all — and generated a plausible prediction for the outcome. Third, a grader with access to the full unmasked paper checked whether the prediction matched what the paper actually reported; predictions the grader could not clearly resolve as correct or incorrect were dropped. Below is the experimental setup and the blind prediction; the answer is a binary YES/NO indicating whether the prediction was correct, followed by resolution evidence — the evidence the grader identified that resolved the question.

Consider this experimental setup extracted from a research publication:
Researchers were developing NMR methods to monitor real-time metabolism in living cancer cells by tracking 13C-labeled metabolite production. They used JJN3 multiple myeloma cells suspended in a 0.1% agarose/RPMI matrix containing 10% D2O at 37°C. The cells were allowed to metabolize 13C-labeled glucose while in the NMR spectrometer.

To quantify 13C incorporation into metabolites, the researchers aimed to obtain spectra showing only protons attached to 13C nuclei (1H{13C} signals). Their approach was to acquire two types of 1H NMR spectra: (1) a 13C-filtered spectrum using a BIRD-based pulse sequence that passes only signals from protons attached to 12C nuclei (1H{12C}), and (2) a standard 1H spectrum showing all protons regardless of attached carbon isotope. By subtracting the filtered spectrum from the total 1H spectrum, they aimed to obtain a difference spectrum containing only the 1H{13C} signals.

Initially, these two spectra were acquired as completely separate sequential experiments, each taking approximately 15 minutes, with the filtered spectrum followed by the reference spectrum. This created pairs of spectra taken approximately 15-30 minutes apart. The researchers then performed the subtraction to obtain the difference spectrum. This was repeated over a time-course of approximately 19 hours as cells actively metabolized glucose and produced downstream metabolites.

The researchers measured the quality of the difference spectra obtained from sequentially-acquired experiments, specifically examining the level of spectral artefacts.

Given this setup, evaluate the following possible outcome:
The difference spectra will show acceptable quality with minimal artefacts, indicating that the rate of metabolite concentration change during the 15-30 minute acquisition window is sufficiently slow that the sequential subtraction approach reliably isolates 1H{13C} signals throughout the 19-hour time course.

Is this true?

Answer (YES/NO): NO